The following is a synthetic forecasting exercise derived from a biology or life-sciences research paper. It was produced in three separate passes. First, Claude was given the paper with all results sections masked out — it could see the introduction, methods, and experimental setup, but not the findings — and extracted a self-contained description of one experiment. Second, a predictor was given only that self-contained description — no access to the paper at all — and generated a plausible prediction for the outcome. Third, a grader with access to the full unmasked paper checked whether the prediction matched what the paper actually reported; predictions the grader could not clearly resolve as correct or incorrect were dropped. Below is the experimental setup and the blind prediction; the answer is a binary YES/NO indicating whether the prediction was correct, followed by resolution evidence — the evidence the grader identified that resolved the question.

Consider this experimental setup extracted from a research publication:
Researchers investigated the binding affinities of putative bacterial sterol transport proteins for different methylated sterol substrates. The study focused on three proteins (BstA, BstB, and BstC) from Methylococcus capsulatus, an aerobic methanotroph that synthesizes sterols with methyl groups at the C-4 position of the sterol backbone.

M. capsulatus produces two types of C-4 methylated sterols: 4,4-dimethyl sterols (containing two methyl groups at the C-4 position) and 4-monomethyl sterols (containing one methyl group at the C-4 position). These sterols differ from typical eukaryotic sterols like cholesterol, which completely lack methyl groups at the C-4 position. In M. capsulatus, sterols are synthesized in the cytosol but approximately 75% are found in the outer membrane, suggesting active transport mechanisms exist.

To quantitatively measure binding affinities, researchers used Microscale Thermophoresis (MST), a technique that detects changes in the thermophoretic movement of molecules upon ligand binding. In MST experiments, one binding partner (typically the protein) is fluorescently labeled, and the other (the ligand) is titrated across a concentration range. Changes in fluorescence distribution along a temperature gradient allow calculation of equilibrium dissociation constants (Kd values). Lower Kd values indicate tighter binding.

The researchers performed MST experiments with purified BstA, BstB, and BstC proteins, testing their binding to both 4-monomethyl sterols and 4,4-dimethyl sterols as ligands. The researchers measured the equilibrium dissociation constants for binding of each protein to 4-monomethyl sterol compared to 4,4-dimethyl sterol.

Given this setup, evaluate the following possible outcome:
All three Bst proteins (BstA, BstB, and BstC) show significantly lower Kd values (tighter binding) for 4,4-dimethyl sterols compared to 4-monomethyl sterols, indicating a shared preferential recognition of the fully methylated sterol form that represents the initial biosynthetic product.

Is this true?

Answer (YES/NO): NO